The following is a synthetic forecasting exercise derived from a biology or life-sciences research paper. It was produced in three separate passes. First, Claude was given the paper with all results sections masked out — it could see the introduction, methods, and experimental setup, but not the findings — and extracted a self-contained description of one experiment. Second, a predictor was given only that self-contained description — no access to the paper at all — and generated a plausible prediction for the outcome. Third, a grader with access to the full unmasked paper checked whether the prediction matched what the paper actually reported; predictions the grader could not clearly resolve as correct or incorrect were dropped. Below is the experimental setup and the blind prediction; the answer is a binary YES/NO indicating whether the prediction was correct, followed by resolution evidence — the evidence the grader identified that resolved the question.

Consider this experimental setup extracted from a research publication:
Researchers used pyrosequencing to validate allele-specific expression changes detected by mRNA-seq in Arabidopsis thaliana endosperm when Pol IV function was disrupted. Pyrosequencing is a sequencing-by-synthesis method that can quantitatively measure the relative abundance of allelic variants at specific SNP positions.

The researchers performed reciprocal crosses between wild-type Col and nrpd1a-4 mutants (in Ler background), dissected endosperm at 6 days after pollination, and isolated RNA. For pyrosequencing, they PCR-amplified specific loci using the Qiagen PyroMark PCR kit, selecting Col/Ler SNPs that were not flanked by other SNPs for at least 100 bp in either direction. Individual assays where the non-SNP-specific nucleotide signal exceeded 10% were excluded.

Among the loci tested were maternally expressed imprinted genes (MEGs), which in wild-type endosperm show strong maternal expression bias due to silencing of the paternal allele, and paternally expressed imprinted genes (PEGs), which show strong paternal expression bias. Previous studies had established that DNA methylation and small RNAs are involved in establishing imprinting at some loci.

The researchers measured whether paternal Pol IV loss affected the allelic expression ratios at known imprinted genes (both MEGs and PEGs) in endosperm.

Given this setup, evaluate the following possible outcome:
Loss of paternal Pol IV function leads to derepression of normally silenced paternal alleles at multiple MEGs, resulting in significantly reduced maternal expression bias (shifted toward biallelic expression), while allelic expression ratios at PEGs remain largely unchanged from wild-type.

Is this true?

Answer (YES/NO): NO